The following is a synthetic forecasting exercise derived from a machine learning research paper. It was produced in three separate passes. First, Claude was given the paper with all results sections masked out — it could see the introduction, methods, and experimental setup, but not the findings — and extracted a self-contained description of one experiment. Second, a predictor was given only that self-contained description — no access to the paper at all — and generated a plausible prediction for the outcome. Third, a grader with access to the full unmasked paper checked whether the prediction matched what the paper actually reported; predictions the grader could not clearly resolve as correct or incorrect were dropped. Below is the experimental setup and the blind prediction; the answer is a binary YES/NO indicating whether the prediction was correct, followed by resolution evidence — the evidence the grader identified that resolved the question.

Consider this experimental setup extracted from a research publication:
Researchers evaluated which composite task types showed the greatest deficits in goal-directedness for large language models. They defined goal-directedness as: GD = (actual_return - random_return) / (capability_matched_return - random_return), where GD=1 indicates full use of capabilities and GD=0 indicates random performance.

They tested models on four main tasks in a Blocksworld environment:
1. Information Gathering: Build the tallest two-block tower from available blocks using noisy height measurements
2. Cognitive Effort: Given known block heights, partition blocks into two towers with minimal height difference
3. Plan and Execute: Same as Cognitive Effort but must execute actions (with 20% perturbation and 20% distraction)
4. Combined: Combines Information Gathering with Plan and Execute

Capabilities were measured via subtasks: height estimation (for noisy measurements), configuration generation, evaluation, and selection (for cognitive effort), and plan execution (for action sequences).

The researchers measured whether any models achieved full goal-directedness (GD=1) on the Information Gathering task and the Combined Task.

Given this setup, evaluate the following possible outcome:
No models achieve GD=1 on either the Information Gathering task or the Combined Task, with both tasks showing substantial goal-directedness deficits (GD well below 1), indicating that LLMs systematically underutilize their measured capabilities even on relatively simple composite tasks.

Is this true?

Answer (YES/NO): NO